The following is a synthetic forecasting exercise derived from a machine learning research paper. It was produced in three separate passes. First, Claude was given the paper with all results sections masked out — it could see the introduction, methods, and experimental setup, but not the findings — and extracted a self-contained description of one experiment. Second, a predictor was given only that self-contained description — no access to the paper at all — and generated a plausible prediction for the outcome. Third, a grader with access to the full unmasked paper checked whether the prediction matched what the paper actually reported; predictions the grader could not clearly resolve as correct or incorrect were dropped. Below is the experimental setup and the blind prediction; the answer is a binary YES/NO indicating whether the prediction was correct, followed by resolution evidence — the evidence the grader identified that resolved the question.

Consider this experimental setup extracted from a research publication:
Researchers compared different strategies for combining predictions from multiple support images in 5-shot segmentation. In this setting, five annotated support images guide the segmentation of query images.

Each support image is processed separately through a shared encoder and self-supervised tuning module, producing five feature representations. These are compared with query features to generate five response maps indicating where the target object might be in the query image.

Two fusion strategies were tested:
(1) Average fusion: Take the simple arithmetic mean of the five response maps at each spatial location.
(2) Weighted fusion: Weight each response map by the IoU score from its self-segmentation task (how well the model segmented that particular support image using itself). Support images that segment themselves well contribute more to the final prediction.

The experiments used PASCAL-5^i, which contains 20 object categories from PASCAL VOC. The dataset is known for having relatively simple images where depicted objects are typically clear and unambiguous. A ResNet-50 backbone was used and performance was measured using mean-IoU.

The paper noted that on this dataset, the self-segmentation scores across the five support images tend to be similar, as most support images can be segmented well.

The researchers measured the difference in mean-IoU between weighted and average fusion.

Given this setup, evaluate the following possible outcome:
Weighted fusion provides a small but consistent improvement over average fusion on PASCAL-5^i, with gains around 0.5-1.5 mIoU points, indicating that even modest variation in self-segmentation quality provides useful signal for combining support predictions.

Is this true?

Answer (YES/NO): NO